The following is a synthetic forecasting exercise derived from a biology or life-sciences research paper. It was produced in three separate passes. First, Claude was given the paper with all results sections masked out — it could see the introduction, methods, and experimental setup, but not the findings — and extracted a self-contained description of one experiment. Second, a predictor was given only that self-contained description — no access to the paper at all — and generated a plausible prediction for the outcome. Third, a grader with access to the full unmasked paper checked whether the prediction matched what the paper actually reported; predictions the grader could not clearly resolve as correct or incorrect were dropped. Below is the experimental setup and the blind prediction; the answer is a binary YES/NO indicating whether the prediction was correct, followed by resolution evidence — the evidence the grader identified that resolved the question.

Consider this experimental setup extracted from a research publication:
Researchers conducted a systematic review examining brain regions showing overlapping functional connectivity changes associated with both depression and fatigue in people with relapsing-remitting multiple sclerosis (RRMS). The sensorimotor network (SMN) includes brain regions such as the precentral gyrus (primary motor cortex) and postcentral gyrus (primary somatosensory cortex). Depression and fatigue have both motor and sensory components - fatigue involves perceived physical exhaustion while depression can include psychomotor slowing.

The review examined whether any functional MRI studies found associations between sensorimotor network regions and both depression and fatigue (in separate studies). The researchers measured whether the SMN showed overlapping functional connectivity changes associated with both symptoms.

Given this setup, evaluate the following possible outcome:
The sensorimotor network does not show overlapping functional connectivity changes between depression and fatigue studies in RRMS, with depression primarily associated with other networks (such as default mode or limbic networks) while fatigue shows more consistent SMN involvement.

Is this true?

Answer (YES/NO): NO